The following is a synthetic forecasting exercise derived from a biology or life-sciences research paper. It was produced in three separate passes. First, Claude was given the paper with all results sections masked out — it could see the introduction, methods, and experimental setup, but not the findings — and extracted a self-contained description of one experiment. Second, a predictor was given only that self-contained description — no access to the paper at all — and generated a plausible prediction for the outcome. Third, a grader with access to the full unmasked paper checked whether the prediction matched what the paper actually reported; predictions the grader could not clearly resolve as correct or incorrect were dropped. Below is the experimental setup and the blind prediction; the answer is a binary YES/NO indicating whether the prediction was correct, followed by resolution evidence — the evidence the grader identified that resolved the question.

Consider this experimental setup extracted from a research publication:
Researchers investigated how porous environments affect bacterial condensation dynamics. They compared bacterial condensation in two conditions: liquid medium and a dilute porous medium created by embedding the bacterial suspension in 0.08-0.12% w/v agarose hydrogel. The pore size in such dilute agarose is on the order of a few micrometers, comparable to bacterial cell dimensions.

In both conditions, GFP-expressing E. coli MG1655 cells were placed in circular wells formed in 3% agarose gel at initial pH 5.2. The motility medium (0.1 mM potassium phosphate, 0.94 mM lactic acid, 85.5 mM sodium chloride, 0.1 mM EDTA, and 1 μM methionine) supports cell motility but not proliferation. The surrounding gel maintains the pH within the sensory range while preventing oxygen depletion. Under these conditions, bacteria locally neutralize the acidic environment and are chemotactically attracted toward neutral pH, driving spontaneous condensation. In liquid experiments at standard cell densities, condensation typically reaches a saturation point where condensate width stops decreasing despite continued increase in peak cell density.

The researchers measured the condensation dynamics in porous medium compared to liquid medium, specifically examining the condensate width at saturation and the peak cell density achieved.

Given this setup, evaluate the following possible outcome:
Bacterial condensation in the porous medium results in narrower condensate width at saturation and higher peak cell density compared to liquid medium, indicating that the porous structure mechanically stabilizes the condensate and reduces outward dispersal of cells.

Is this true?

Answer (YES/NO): NO